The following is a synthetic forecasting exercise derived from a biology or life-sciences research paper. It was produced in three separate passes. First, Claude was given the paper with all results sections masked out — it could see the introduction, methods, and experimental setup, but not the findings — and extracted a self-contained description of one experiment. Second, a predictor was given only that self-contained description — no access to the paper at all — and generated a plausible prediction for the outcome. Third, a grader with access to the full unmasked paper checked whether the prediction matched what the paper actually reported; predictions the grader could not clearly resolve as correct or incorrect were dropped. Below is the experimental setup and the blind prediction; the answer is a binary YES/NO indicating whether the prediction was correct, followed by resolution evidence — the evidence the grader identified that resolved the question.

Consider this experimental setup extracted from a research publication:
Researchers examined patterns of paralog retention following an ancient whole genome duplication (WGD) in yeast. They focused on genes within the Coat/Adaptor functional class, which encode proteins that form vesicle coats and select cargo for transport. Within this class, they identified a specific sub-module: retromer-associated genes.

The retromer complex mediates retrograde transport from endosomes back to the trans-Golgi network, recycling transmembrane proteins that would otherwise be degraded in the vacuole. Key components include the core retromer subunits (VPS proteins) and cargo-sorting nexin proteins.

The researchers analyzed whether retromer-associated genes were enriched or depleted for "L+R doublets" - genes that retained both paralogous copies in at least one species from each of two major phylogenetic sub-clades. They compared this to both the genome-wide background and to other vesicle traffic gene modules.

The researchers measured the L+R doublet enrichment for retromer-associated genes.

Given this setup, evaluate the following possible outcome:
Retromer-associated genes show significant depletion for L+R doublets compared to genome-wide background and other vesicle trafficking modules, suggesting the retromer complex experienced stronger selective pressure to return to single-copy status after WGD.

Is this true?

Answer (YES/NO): NO